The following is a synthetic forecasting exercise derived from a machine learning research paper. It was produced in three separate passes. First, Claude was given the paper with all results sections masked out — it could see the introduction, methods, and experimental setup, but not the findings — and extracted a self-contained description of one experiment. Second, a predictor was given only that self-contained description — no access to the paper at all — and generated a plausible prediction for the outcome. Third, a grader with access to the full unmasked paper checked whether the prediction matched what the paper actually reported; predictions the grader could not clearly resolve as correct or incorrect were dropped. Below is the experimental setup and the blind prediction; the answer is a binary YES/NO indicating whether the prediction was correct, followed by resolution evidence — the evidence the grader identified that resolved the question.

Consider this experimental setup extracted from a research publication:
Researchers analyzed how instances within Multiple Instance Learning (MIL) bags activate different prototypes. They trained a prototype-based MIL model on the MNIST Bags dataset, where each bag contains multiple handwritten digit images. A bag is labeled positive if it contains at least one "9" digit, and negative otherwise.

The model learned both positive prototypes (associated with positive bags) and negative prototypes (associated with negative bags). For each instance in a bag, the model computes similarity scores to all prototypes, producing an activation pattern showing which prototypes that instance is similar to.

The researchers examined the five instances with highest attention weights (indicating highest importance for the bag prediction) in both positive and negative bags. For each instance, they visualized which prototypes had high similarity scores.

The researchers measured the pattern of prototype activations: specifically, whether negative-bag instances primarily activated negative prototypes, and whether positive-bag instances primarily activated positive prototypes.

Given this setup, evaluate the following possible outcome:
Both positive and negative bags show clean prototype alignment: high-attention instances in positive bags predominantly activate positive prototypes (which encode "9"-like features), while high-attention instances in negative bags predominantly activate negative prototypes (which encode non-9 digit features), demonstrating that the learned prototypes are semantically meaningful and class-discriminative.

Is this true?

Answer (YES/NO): YES